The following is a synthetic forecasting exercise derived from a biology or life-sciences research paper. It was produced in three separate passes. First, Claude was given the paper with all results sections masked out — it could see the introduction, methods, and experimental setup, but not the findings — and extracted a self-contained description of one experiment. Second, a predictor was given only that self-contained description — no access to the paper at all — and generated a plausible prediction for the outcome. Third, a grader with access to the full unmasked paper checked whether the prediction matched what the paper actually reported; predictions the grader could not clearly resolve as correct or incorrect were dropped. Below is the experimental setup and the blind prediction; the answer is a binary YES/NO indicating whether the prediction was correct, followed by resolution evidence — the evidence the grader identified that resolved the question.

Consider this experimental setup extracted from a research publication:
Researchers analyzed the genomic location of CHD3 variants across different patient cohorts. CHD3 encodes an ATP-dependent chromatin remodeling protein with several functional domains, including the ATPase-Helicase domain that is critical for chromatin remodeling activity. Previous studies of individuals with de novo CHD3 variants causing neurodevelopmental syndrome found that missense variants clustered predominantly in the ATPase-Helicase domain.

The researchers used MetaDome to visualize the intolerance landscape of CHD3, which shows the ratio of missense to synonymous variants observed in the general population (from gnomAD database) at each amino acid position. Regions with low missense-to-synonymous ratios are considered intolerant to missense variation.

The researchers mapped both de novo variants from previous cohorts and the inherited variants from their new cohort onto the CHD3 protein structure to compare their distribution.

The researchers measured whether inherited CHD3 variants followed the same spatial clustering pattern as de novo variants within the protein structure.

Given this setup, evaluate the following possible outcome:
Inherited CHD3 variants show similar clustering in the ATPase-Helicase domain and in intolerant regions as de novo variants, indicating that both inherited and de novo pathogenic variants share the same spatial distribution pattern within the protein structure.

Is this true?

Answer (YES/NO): NO